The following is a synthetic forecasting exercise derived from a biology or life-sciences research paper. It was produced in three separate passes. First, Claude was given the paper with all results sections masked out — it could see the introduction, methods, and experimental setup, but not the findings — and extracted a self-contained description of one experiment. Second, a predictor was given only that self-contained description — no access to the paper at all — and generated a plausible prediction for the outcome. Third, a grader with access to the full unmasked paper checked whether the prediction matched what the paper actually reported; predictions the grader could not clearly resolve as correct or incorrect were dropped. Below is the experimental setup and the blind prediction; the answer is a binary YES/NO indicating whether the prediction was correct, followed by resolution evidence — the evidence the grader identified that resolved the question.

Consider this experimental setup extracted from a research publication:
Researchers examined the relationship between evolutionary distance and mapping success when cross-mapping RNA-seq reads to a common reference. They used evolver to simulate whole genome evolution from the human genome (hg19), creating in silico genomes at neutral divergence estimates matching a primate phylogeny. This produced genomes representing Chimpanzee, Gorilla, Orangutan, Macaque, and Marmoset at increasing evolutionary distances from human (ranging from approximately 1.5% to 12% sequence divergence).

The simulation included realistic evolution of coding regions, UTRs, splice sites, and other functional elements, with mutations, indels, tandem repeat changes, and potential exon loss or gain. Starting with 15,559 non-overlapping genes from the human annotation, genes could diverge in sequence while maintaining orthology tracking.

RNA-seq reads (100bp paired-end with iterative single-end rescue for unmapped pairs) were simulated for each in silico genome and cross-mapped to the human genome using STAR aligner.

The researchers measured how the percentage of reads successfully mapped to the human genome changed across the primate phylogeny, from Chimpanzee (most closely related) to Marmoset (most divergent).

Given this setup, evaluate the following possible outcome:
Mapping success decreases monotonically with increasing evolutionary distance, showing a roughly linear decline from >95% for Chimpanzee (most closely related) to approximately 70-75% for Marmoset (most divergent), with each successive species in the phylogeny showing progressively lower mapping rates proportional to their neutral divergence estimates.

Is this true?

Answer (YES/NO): NO